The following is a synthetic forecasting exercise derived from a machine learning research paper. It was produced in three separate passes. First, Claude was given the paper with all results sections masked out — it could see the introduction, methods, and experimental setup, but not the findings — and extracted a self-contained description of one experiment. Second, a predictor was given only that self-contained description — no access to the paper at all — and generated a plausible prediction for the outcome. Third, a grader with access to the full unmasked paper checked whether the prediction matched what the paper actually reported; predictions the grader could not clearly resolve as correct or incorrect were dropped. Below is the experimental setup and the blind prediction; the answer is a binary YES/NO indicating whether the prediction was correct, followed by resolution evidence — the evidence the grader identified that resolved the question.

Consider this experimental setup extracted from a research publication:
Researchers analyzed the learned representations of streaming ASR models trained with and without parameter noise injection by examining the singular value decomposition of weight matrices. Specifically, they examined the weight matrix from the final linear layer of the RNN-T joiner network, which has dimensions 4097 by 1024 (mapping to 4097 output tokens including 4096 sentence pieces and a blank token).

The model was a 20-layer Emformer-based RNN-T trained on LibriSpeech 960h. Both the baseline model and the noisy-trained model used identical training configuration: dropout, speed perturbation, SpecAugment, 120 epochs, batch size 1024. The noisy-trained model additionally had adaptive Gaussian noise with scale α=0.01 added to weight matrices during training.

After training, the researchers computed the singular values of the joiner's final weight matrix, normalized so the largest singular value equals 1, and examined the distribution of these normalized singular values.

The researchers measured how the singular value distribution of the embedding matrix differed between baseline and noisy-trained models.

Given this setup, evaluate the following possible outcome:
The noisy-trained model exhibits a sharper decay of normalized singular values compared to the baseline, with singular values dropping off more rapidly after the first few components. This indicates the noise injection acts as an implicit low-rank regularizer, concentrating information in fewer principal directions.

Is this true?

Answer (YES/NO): NO